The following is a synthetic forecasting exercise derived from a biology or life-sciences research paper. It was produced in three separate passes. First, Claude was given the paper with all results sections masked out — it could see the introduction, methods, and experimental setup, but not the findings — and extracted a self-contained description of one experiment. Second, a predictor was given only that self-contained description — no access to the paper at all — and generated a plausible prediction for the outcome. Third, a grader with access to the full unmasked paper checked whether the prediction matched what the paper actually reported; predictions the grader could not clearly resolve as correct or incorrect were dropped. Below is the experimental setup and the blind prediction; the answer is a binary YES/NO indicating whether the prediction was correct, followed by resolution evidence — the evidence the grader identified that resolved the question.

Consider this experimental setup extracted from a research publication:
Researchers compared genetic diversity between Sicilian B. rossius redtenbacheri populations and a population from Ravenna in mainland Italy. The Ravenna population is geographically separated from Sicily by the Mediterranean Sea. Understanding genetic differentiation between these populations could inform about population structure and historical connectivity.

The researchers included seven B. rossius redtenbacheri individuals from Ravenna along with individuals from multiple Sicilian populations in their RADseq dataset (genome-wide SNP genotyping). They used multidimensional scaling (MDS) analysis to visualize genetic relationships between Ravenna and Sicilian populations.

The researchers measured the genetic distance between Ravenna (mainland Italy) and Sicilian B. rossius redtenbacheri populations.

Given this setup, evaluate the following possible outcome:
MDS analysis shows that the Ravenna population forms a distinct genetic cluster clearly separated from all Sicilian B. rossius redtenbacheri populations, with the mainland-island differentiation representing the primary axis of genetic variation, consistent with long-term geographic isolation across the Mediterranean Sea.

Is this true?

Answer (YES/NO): NO